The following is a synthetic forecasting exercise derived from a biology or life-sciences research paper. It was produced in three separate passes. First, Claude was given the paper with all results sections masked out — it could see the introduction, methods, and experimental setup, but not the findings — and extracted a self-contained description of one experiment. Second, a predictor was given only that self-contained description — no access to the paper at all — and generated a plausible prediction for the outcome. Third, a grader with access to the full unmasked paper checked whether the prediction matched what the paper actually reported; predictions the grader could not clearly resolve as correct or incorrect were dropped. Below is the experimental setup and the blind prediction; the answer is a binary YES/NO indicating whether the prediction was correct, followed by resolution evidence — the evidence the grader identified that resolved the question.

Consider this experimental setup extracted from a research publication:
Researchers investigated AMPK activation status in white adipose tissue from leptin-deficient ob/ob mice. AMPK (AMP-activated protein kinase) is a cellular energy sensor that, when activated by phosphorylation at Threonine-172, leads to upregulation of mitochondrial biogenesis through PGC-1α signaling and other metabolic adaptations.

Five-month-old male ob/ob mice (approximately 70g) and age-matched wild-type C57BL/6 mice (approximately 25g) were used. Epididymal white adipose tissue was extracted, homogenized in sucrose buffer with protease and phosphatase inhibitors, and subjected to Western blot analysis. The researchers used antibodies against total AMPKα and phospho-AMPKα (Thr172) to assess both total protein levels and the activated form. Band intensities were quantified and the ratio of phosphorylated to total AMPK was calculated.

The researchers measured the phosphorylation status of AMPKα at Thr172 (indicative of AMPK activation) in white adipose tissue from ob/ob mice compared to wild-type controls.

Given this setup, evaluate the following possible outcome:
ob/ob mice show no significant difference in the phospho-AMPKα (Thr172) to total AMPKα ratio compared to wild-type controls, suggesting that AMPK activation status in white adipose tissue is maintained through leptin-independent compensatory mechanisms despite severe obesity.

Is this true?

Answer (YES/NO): NO